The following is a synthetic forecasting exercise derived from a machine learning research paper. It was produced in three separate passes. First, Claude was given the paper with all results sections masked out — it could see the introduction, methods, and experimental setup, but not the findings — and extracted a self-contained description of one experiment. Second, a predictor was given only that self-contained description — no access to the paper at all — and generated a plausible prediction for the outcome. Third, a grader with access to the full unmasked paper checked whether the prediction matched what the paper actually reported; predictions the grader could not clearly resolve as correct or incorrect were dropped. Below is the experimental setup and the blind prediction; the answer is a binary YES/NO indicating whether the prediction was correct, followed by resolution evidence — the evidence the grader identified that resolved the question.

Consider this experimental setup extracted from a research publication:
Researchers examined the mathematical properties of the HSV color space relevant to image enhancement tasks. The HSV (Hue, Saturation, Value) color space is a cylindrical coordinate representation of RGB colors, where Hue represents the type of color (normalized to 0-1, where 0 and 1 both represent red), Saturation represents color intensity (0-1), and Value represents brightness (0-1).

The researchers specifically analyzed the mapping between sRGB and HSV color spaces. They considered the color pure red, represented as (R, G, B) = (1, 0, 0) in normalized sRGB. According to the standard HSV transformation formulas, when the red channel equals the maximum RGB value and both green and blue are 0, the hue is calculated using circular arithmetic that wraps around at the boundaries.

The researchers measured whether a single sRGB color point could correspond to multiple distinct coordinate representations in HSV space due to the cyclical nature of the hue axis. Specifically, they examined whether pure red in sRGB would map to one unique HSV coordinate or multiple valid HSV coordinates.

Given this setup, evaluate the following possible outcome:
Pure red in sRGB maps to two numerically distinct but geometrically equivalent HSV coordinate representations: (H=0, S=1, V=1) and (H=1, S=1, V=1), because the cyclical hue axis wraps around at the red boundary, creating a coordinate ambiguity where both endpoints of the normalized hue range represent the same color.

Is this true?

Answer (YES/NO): YES